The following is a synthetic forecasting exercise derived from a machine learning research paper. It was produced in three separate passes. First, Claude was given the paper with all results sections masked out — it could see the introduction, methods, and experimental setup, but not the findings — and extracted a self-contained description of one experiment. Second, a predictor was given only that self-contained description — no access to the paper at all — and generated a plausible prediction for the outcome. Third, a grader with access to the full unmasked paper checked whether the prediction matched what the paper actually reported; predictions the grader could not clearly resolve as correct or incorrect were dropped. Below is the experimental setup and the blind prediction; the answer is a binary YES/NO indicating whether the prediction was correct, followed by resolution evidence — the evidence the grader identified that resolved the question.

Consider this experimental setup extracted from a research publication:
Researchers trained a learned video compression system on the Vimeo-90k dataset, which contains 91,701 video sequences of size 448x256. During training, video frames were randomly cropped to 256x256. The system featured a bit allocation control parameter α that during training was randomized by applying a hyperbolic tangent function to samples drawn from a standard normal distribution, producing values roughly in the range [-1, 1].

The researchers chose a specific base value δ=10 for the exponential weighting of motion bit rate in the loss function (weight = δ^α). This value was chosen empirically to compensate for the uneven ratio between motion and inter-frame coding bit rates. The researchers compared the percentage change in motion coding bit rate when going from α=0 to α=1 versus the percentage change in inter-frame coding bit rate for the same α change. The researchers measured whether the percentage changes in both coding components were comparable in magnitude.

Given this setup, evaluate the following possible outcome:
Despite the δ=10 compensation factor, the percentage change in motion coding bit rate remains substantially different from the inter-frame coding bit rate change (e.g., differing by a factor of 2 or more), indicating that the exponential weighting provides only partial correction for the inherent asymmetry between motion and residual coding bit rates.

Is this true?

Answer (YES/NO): YES